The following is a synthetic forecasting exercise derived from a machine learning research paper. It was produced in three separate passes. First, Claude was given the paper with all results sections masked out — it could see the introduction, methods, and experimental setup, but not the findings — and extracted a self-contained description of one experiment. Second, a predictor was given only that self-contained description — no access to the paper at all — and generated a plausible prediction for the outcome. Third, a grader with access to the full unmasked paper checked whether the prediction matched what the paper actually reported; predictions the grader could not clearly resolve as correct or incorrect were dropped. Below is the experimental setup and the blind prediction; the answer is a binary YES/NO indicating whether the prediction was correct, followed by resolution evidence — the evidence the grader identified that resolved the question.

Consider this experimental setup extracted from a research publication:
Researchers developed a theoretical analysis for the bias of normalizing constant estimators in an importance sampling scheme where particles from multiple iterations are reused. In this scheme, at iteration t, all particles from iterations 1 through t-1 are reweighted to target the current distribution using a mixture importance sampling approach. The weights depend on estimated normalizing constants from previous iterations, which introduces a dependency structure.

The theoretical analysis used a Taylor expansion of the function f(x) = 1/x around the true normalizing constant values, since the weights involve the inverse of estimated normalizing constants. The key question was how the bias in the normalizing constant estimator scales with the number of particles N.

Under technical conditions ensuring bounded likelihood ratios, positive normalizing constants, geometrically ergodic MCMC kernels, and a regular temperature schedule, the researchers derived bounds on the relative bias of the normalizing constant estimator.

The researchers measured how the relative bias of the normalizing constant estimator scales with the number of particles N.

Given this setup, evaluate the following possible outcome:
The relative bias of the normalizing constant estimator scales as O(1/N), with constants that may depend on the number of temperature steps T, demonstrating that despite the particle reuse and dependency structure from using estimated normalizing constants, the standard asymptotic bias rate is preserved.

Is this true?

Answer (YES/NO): YES